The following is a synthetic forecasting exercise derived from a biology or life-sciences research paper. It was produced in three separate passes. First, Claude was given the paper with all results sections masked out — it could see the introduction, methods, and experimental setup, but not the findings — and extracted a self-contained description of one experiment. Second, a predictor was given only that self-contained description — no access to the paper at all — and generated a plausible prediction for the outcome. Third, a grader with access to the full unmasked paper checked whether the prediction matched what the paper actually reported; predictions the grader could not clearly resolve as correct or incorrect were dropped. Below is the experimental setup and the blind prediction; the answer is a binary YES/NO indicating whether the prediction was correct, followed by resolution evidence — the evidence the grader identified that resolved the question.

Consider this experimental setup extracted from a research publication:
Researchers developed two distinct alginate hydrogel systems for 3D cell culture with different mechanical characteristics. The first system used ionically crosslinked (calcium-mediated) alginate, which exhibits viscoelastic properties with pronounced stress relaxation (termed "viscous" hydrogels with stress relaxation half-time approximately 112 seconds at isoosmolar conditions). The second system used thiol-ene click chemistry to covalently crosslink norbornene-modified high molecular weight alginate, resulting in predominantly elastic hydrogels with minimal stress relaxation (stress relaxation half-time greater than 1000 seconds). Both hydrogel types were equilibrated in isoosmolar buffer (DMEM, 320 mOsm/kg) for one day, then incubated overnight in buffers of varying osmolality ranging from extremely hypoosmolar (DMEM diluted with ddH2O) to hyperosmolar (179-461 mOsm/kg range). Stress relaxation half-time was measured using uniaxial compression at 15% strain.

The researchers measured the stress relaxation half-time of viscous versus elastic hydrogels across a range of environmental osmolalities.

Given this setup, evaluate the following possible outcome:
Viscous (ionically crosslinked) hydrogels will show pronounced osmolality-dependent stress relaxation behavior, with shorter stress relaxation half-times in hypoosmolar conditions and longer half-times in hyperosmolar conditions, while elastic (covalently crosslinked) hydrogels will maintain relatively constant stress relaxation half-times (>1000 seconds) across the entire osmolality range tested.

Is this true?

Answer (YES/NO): YES